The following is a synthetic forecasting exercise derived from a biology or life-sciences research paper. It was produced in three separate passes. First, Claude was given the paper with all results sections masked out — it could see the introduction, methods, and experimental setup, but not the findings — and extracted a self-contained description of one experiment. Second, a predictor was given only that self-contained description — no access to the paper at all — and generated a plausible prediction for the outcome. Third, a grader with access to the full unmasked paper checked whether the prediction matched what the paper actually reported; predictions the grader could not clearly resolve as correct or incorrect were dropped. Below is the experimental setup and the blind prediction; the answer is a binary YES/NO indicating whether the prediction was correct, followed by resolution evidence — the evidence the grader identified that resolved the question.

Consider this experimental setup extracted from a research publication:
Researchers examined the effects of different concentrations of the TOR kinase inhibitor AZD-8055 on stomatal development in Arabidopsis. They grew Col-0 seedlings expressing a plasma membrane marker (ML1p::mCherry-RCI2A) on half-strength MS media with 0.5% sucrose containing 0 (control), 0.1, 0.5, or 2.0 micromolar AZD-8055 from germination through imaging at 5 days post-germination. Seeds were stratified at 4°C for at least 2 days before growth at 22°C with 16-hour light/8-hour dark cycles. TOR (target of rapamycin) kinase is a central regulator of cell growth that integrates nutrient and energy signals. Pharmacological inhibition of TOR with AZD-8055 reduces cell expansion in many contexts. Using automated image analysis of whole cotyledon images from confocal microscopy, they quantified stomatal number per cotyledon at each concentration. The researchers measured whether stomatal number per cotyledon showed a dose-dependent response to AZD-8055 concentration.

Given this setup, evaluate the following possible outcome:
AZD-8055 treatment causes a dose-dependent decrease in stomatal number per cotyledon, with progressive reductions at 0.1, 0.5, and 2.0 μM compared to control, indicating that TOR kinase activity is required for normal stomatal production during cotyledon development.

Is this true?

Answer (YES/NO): NO